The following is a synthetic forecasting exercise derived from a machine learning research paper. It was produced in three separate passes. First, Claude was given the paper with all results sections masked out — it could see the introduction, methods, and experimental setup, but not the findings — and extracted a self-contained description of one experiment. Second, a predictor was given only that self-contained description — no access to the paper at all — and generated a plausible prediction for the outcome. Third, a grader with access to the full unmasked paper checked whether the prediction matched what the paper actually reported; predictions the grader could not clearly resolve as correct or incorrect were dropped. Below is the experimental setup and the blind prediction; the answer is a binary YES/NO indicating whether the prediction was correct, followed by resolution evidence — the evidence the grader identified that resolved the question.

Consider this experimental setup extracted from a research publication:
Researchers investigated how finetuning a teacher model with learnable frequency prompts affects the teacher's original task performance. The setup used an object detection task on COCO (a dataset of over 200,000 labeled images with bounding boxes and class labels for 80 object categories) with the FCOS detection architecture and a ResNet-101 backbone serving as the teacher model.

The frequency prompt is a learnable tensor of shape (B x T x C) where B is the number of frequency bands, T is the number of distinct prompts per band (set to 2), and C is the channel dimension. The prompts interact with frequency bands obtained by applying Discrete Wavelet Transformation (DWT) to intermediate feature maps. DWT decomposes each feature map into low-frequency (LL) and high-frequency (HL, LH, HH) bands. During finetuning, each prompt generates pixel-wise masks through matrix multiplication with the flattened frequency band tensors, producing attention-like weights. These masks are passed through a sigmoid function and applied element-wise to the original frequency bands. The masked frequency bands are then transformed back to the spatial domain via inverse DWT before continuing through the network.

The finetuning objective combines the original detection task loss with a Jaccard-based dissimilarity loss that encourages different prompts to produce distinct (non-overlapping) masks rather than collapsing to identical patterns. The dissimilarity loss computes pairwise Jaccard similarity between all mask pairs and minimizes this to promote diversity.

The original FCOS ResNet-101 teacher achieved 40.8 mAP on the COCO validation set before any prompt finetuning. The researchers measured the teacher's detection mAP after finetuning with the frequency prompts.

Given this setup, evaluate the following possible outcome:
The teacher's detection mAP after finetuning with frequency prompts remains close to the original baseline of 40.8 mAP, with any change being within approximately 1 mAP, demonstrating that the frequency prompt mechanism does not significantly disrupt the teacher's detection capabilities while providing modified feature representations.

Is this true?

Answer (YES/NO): YES